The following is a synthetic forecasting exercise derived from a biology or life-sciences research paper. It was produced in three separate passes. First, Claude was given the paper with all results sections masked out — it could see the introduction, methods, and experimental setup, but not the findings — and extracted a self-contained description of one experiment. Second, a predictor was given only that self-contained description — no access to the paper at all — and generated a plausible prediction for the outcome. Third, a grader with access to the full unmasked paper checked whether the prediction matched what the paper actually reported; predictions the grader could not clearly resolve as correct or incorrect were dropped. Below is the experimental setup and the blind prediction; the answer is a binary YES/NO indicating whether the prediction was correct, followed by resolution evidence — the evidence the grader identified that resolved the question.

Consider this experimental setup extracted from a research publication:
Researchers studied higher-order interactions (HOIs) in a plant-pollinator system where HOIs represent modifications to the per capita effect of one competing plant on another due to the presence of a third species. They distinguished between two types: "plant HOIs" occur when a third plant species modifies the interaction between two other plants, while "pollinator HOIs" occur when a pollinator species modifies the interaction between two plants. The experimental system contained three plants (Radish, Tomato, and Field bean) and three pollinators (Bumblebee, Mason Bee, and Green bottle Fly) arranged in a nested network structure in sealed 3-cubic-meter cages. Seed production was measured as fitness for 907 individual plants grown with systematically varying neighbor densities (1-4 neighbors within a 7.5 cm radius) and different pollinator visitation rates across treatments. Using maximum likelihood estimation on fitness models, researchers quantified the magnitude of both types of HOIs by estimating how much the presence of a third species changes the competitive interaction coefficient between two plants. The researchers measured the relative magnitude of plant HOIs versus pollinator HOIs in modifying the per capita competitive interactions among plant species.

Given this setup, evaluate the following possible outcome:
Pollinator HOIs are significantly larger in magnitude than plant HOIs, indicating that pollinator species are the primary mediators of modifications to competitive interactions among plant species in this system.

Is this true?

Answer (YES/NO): NO